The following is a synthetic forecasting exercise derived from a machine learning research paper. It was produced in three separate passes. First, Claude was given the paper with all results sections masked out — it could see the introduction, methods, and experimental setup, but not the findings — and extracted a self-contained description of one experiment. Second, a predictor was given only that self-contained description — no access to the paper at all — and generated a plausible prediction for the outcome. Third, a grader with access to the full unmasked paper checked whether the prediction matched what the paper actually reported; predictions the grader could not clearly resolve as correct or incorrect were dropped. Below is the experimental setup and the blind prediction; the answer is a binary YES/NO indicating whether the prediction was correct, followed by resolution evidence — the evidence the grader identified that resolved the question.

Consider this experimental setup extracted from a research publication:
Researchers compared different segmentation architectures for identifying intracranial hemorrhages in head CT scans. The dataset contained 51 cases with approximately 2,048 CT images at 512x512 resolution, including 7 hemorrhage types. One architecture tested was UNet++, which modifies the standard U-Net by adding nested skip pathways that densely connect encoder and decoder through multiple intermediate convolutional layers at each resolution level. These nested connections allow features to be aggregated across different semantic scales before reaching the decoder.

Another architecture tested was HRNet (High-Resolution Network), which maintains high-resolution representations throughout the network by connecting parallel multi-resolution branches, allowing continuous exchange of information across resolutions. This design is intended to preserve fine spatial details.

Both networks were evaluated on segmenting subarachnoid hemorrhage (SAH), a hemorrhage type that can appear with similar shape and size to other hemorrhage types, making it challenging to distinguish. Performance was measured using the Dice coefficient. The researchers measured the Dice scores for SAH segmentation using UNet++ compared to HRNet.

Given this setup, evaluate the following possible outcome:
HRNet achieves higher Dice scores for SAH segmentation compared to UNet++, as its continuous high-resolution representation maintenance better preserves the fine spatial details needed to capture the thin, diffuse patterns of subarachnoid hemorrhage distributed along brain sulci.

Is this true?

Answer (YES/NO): NO